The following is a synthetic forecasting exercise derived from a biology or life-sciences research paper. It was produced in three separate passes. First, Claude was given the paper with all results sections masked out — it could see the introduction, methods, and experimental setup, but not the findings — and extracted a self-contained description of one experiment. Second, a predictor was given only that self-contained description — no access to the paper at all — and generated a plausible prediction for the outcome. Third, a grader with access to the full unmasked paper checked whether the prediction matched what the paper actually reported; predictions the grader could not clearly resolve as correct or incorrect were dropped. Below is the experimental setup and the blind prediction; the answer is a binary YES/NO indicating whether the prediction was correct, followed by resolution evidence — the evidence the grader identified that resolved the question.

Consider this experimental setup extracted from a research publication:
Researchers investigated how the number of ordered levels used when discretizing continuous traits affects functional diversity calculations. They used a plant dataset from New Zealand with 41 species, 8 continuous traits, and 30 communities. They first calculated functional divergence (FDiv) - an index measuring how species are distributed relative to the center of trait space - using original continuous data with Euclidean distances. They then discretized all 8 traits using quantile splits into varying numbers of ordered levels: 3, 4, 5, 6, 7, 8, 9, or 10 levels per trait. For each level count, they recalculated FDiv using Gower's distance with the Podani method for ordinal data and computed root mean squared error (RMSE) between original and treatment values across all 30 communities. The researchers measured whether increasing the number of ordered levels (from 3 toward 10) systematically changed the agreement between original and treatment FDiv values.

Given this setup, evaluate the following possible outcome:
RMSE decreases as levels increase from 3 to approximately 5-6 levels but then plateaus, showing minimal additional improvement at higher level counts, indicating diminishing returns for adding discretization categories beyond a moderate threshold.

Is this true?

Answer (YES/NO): NO